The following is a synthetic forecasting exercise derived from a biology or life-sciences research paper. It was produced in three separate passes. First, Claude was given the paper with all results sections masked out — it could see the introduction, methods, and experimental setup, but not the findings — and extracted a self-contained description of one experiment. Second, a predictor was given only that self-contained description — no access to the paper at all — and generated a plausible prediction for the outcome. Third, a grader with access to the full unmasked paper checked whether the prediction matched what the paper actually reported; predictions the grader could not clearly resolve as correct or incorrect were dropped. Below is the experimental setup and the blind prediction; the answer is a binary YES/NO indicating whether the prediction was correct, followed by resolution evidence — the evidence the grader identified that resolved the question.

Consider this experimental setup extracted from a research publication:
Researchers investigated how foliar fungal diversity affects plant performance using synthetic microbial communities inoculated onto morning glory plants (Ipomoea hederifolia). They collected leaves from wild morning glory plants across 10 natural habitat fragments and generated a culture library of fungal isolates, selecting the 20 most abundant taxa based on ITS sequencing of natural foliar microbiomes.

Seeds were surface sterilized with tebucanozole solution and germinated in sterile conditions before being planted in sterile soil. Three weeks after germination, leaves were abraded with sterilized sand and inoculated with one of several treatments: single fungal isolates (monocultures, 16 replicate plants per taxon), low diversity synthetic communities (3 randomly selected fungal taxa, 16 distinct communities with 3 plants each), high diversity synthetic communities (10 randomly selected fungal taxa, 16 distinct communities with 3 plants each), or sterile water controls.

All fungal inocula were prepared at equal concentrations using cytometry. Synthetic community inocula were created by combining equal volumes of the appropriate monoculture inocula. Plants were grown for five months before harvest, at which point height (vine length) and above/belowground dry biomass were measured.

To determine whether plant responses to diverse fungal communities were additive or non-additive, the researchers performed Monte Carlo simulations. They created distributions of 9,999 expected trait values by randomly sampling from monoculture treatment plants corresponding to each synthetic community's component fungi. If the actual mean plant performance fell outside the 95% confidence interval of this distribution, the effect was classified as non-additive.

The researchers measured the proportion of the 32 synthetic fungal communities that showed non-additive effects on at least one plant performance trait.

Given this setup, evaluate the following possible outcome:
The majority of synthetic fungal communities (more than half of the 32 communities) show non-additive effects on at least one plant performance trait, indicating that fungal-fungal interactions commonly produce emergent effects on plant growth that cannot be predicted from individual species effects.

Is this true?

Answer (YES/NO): YES